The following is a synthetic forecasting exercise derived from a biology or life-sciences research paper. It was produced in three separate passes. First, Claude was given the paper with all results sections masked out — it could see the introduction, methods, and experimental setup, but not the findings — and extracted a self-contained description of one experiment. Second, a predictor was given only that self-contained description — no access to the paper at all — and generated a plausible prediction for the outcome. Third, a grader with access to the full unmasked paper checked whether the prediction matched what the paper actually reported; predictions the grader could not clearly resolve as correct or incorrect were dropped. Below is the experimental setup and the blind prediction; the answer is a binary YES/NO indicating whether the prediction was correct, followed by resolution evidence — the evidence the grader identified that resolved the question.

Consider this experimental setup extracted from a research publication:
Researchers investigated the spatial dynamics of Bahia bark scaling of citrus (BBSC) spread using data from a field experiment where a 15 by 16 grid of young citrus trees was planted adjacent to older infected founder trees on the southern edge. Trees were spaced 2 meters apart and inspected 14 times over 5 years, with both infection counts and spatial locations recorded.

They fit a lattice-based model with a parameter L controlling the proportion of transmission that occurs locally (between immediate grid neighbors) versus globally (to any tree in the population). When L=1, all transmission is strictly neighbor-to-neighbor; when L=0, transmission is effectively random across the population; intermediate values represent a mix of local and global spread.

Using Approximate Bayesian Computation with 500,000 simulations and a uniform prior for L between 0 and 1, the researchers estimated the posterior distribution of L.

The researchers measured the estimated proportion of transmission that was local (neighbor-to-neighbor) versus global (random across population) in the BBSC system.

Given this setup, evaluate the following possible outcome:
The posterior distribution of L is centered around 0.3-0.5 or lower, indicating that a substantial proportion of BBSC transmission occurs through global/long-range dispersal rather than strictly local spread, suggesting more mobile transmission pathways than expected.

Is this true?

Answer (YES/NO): NO